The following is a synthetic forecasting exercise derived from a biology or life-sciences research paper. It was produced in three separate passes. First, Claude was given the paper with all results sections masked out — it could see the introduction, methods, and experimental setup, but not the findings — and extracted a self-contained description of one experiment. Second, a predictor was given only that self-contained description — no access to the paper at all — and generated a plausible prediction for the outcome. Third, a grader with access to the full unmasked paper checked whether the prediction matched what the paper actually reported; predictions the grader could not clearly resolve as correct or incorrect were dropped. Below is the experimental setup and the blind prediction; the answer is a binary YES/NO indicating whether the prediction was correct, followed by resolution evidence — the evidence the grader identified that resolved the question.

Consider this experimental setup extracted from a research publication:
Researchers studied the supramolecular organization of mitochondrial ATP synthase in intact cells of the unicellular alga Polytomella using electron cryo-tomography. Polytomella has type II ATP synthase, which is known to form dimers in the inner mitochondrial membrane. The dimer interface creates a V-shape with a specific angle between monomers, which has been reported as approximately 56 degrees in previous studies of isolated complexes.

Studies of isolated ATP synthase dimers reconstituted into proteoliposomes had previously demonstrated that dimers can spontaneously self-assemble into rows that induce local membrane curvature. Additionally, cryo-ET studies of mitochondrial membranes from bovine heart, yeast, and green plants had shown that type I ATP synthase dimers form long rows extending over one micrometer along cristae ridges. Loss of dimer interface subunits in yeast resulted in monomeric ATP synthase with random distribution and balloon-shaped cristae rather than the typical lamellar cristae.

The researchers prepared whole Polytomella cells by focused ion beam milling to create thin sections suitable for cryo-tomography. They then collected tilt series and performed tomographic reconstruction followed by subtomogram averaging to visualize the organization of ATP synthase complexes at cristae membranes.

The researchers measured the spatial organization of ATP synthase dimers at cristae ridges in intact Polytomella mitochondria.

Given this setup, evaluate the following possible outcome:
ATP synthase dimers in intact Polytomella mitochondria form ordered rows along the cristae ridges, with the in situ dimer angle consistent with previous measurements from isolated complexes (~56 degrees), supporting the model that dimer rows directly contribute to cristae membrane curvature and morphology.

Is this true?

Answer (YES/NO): NO